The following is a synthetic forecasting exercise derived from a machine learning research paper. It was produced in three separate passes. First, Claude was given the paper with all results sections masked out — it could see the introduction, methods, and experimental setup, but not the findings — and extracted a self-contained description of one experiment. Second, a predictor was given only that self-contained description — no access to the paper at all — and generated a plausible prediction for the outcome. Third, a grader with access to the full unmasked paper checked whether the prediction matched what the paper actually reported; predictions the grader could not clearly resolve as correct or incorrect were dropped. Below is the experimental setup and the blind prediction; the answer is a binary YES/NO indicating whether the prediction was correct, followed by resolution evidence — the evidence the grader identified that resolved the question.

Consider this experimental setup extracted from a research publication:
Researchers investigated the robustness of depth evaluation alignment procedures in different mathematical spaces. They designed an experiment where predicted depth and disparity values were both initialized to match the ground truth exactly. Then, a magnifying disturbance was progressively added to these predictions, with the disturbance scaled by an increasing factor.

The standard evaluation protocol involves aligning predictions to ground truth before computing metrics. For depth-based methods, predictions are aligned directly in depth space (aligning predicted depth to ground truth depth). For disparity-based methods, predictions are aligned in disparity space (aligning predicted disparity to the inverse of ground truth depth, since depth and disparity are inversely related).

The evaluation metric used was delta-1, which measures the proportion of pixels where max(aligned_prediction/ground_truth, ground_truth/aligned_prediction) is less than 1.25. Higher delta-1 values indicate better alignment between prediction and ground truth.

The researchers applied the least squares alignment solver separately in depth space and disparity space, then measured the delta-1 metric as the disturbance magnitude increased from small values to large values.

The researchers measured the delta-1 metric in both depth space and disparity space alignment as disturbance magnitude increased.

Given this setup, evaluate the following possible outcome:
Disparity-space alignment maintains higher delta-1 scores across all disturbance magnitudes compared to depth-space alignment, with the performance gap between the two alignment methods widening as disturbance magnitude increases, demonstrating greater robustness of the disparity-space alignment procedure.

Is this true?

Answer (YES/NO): NO